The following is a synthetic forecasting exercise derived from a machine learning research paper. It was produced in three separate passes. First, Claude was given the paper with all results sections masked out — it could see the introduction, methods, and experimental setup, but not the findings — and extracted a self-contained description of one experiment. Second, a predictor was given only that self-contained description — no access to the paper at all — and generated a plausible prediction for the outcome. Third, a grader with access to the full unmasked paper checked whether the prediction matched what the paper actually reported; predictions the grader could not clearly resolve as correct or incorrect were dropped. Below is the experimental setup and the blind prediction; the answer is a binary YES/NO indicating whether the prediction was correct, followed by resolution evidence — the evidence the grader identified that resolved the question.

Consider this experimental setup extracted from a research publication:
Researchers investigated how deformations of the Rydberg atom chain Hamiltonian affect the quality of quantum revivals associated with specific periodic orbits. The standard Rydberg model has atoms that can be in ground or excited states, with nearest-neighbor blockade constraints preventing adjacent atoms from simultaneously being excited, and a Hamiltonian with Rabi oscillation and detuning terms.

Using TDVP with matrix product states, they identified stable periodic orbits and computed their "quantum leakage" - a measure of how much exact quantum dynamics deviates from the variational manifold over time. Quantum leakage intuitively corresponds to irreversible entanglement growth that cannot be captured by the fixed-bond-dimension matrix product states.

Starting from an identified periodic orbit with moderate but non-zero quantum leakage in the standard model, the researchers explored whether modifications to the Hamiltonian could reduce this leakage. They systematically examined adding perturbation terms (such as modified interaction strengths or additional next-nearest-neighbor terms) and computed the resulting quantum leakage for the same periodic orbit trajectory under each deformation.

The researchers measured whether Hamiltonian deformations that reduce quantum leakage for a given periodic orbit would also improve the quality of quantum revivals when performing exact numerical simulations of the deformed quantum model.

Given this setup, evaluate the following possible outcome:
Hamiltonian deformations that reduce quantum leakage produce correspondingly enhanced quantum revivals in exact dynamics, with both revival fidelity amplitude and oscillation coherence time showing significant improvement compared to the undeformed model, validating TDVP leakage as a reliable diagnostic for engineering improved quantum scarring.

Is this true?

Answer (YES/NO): YES